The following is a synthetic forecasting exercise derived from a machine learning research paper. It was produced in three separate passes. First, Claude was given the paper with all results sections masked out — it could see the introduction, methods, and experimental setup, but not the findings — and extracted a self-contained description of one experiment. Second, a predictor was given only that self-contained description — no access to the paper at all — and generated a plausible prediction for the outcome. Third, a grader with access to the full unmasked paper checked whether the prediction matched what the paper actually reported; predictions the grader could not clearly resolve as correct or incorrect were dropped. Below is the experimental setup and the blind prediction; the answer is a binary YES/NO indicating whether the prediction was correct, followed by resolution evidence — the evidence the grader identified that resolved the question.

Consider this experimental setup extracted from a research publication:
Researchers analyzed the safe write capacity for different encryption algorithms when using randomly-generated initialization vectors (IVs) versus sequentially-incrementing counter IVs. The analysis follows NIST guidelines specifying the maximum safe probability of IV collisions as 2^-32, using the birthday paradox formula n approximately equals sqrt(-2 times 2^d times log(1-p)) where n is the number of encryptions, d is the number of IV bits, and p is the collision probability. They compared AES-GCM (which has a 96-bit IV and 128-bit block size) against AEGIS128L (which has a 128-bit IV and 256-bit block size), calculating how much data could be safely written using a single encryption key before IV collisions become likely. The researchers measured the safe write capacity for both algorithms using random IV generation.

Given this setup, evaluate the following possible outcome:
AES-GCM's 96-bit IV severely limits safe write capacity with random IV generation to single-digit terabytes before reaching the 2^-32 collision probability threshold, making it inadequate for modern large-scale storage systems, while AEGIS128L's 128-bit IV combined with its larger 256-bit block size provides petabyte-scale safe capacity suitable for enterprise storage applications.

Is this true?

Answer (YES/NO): NO